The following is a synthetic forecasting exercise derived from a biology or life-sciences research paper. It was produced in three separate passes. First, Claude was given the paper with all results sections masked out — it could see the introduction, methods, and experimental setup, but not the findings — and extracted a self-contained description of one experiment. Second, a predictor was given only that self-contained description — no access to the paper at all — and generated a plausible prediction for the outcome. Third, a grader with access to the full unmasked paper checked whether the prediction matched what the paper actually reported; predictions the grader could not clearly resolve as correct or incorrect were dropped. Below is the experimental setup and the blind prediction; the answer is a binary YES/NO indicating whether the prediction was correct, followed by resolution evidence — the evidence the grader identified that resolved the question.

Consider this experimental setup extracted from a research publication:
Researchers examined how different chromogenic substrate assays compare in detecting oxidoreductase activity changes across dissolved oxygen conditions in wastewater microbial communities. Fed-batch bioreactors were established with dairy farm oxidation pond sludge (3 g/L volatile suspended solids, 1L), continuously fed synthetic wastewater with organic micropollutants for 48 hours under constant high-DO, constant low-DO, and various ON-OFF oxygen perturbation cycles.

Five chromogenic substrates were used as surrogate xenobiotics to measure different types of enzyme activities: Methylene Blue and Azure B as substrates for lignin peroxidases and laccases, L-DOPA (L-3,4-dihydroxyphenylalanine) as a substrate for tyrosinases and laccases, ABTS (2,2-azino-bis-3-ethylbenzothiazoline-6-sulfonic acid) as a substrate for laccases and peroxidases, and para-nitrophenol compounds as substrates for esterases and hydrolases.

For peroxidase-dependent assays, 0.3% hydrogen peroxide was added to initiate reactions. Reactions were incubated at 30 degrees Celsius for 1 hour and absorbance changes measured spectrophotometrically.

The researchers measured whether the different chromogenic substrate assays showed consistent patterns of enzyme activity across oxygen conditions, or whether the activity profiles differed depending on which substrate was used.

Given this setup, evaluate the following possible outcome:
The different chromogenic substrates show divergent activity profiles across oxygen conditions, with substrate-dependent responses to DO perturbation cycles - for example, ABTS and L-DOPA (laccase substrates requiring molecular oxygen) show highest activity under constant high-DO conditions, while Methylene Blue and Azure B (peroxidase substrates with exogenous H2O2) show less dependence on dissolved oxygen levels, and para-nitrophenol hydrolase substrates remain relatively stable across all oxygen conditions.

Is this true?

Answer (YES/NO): NO